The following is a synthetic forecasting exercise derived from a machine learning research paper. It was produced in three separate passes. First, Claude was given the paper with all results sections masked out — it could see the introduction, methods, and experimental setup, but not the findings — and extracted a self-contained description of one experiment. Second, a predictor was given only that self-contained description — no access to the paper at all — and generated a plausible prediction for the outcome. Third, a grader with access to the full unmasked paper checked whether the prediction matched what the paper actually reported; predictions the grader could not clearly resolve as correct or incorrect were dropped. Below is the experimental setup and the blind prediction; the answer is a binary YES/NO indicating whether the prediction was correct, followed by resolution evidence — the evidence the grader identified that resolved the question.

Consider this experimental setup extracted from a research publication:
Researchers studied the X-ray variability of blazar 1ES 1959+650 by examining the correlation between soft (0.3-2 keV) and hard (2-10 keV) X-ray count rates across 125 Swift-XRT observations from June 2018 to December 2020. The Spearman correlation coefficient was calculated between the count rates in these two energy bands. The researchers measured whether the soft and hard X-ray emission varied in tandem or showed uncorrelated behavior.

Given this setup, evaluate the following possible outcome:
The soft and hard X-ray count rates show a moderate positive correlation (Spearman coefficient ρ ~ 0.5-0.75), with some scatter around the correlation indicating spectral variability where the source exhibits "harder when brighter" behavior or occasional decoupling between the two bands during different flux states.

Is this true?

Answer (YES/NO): NO